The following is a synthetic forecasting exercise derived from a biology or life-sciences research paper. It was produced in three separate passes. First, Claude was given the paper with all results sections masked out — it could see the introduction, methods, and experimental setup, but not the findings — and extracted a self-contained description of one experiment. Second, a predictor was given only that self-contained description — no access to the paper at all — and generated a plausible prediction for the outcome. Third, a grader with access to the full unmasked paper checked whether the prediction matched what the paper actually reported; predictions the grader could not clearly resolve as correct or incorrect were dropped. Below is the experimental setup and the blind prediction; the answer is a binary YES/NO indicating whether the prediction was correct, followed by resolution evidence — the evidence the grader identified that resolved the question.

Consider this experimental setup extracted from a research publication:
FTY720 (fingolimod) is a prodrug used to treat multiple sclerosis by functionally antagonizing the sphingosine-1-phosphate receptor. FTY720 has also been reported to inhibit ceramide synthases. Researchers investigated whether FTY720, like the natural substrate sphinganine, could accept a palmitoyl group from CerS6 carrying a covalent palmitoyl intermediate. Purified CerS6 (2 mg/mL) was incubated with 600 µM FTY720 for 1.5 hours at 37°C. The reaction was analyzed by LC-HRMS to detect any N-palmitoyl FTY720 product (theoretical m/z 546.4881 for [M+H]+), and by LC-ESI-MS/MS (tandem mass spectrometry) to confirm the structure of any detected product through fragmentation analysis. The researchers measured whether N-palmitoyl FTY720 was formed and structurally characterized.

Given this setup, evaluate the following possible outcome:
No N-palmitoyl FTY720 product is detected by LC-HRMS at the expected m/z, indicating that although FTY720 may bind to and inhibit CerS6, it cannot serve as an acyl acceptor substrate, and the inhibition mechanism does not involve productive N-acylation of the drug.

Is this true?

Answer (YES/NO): NO